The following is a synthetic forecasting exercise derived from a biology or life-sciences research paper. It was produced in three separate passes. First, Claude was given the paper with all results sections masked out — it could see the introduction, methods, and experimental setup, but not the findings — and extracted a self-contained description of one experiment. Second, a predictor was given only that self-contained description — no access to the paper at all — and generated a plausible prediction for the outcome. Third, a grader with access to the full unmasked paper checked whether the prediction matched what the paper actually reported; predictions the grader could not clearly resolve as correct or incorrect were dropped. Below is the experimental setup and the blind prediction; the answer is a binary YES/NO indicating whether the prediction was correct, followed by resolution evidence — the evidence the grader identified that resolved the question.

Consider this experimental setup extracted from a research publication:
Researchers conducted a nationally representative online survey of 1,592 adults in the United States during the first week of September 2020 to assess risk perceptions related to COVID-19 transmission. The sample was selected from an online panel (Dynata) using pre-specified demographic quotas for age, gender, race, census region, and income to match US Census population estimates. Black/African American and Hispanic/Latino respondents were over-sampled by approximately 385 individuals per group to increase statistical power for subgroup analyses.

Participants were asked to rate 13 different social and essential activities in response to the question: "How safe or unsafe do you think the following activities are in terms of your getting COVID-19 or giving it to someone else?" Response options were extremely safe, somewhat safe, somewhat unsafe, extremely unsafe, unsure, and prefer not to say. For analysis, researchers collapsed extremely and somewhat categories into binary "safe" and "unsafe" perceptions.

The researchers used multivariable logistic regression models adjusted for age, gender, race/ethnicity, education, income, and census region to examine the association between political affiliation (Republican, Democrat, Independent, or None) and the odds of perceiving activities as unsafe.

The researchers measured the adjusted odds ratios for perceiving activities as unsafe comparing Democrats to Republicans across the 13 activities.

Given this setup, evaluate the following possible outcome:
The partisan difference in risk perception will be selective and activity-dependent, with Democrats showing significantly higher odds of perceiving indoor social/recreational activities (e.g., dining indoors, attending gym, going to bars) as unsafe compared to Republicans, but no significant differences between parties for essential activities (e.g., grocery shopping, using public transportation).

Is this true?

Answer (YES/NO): NO